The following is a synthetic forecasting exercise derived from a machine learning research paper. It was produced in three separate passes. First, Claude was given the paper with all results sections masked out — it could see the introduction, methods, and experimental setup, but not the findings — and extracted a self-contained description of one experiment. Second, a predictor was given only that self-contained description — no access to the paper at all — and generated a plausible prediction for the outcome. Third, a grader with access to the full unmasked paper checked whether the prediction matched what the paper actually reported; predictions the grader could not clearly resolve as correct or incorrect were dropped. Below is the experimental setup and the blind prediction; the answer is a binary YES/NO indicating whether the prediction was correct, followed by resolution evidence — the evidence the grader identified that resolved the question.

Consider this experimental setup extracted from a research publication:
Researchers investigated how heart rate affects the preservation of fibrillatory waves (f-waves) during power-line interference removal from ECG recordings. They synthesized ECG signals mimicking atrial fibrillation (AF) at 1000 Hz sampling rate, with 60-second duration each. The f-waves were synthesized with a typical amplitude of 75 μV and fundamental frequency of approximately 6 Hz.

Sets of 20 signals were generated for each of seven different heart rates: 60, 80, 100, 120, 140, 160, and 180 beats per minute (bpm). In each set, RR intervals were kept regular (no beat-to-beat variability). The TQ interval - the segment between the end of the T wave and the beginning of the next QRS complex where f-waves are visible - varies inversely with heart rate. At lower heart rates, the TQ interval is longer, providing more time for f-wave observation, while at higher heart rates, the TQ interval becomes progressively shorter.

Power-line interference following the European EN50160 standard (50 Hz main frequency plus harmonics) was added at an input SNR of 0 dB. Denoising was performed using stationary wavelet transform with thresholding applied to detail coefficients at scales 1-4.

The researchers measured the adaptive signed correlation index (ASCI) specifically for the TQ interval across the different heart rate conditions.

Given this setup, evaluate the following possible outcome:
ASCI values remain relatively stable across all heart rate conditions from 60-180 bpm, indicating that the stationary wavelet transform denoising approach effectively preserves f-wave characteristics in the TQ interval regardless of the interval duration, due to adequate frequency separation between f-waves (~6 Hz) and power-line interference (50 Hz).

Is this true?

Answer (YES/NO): YES